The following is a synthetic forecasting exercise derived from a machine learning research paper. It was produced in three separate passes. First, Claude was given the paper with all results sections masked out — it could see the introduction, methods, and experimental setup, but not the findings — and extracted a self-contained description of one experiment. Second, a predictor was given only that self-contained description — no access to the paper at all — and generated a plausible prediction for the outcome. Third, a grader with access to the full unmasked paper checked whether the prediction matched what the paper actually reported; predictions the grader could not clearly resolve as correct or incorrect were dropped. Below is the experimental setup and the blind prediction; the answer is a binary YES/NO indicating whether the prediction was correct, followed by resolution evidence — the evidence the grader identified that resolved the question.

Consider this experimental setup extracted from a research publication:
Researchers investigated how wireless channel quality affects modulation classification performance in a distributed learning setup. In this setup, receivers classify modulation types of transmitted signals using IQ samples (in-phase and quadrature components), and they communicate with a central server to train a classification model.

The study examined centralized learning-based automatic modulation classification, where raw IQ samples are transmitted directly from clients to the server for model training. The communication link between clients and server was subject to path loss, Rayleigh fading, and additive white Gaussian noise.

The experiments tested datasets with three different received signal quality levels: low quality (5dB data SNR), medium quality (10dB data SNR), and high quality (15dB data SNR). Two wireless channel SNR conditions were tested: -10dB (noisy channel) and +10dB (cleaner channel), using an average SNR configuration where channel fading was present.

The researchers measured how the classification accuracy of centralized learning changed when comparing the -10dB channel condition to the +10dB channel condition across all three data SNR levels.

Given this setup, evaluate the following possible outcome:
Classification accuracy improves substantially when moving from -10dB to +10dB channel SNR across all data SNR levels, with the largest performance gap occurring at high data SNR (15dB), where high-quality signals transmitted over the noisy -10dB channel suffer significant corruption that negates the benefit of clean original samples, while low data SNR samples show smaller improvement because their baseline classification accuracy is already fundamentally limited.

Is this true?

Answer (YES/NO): NO